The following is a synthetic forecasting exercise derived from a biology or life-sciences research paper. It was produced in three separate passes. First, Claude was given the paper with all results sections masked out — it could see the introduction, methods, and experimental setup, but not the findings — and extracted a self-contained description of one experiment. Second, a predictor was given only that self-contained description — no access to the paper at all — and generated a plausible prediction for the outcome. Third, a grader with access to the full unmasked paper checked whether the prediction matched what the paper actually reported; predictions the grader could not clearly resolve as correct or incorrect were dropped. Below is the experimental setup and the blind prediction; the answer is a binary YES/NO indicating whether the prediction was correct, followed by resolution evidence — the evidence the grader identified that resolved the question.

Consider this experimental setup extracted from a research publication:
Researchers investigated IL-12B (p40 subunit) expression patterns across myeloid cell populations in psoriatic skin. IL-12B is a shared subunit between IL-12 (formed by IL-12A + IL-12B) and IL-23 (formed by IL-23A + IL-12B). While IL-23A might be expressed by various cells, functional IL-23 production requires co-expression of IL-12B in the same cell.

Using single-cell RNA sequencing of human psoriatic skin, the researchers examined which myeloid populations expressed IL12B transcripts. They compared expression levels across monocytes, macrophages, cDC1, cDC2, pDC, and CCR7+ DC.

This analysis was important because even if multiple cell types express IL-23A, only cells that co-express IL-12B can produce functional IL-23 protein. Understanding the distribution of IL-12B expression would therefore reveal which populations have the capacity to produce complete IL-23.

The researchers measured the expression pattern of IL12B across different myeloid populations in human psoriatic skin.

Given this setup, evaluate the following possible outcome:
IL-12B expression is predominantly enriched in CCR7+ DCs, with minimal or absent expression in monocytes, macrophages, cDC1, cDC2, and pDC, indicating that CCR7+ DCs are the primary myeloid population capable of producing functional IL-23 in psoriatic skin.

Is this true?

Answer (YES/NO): YES